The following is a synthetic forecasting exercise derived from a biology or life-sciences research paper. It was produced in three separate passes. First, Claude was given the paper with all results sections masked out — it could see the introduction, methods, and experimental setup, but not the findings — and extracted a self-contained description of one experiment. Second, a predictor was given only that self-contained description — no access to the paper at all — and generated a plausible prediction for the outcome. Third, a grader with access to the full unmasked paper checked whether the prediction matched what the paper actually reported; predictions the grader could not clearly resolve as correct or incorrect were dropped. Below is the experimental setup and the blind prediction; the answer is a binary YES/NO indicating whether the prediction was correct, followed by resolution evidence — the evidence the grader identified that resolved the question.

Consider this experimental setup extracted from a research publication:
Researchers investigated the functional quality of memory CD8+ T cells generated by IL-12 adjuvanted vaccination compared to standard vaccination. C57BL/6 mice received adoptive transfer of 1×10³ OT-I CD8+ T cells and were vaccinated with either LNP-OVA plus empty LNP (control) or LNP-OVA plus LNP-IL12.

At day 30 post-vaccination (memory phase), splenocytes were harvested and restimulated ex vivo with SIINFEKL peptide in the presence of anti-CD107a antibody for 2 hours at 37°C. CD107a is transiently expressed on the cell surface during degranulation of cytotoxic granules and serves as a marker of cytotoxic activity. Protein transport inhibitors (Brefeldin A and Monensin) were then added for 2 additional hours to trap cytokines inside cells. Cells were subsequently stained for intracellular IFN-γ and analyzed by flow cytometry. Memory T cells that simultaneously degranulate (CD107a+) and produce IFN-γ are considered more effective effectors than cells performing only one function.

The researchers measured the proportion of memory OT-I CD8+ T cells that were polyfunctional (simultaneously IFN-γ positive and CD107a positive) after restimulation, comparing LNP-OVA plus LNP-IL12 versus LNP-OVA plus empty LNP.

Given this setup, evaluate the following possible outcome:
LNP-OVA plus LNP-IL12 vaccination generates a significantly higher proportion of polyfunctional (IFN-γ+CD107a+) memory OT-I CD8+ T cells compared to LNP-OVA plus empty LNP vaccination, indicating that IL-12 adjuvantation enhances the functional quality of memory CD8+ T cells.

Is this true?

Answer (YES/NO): YES